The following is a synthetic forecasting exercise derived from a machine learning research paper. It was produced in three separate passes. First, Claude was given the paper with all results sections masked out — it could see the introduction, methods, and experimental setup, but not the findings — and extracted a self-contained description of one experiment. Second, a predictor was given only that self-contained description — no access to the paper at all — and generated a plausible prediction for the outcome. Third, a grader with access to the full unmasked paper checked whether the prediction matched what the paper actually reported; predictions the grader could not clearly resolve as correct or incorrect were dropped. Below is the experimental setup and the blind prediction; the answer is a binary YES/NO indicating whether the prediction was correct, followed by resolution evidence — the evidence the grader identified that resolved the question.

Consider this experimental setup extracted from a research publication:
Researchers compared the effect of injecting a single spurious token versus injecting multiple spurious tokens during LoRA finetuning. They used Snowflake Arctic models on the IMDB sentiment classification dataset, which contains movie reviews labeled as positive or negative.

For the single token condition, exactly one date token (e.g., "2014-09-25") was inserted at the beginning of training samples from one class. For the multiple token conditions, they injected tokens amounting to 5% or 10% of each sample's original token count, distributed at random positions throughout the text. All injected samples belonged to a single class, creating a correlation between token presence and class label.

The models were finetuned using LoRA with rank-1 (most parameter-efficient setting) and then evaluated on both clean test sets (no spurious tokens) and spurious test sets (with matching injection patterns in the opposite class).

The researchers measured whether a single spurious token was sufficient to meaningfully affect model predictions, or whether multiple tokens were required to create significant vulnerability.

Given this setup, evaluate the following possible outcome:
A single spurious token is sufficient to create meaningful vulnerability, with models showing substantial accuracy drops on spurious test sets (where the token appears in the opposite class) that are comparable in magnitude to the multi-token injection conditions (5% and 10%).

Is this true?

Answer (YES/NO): NO